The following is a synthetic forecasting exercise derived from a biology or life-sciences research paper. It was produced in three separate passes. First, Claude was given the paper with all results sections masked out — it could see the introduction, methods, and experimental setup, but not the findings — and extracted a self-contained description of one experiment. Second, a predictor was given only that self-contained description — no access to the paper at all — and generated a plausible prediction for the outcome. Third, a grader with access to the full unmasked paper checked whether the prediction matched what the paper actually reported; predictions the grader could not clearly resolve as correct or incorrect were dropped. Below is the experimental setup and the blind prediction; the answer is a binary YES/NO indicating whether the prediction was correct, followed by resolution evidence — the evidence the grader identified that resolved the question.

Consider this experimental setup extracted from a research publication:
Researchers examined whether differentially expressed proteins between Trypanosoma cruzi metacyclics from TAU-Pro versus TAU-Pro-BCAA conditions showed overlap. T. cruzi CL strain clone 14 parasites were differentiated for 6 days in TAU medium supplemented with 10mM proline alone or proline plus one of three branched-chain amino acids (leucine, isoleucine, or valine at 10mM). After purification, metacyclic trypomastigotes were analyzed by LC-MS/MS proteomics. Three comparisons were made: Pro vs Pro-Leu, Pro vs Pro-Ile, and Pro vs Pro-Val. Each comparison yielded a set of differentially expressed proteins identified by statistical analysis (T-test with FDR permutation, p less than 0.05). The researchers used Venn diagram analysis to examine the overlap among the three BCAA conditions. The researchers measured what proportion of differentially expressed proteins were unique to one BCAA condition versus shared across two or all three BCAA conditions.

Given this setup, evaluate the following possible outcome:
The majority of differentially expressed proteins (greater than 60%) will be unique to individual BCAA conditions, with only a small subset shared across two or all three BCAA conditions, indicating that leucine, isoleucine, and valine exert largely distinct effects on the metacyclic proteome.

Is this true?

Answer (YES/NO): YES